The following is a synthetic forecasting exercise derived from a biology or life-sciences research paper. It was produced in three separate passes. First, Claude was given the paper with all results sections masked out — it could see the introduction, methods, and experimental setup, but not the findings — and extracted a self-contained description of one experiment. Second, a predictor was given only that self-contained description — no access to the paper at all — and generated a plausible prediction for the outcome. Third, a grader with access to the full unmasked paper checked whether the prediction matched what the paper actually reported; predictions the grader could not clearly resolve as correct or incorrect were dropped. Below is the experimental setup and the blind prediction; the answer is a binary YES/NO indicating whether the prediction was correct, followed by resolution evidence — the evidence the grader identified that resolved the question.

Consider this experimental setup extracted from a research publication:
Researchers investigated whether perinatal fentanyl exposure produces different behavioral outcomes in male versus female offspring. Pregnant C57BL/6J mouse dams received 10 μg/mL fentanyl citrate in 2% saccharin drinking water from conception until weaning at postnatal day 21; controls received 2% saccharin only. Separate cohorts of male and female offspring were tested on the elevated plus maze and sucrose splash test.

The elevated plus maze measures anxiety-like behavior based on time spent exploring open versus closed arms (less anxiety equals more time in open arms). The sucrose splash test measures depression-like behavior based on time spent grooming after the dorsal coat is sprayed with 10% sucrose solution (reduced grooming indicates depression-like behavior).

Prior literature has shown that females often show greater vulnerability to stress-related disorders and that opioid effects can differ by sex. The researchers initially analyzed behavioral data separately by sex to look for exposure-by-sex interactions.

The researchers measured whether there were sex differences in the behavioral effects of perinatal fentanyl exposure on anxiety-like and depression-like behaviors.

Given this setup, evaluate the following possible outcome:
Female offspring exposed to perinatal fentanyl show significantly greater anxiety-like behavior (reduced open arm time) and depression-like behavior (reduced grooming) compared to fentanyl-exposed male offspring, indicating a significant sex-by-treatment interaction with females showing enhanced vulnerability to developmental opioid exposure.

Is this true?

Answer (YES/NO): NO